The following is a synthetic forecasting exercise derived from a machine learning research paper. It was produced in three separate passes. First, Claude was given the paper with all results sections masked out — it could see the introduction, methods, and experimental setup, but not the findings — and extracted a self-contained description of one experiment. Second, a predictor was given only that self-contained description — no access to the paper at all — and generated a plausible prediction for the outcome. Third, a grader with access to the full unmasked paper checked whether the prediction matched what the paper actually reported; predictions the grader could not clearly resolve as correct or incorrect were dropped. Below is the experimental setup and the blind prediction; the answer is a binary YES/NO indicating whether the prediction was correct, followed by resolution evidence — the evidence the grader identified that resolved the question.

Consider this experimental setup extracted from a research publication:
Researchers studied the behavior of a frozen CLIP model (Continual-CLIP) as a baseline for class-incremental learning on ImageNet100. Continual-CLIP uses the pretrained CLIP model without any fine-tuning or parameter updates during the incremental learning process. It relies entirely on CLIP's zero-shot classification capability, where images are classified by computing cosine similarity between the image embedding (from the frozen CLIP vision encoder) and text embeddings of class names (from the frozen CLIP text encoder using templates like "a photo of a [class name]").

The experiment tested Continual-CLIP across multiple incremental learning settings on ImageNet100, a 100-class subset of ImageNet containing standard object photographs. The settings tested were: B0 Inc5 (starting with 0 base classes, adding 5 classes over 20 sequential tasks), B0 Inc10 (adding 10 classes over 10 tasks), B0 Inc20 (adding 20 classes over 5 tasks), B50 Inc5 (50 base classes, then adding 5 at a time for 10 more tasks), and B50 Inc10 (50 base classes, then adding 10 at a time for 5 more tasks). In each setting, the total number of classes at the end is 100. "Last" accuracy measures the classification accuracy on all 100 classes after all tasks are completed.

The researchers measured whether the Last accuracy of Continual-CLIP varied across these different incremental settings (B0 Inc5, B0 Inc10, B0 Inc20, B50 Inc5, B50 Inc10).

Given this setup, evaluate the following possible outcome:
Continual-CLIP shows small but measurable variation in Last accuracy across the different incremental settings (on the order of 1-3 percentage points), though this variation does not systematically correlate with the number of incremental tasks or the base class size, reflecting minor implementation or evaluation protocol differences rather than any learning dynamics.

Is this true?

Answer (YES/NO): NO